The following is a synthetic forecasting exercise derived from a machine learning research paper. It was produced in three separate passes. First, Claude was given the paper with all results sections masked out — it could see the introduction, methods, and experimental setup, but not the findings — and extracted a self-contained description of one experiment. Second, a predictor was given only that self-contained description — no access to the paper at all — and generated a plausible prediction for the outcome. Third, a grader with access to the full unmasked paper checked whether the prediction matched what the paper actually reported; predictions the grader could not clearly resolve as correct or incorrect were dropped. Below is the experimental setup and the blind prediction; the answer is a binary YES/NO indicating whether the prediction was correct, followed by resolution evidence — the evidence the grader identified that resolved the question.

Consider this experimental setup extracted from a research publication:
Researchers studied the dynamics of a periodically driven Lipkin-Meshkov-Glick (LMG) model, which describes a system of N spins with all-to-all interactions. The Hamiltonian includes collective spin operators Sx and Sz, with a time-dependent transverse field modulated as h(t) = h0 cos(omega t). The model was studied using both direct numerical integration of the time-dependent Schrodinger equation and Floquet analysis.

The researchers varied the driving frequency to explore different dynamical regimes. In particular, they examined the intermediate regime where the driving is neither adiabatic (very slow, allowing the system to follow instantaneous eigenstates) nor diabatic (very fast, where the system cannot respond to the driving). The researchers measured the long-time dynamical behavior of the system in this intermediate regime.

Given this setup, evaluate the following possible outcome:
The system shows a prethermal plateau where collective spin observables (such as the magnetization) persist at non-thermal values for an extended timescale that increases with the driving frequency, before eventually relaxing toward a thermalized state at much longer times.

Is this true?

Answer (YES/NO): NO